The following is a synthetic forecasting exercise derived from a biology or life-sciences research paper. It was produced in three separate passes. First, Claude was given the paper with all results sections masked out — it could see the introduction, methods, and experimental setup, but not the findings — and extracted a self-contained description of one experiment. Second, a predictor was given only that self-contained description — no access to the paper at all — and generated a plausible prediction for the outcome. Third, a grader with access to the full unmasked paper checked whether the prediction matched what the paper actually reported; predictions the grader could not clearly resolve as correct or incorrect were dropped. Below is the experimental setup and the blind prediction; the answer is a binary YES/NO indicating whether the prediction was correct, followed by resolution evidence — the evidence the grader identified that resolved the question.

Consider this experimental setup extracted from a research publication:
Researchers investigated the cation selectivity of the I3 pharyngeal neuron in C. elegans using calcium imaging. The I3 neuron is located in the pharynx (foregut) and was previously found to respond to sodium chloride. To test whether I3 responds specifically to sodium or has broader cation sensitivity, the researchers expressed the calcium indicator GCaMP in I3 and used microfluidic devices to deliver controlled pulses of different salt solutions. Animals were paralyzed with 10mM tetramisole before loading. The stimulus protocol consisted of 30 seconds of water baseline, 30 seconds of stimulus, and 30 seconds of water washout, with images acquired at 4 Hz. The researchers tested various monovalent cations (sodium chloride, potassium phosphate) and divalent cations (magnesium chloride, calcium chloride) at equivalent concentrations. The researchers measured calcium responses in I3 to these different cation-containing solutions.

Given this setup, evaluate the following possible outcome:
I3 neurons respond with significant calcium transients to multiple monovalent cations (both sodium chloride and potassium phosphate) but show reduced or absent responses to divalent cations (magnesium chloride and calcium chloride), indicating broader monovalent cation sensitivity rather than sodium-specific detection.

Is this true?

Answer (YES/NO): NO